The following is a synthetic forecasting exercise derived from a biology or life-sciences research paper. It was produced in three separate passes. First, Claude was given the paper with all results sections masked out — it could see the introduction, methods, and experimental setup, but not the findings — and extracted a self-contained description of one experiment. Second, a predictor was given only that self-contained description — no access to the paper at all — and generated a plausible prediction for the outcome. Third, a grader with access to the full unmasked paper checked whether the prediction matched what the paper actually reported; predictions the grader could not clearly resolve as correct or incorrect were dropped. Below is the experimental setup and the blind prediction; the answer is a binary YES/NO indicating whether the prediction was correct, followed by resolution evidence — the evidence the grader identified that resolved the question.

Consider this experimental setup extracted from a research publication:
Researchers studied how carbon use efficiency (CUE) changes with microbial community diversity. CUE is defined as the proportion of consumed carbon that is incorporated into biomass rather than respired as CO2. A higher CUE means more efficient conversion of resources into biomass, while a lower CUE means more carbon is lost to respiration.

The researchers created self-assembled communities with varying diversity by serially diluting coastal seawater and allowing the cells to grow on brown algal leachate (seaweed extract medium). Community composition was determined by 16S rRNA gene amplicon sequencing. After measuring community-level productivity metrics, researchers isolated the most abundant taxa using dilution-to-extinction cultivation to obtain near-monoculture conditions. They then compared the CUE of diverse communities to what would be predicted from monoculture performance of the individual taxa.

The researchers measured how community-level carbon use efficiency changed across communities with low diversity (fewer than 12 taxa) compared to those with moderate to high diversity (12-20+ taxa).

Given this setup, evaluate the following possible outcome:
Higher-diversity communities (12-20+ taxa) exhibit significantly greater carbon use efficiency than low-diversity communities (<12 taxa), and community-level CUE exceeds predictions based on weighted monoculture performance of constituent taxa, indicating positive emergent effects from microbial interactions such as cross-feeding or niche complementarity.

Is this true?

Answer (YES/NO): NO